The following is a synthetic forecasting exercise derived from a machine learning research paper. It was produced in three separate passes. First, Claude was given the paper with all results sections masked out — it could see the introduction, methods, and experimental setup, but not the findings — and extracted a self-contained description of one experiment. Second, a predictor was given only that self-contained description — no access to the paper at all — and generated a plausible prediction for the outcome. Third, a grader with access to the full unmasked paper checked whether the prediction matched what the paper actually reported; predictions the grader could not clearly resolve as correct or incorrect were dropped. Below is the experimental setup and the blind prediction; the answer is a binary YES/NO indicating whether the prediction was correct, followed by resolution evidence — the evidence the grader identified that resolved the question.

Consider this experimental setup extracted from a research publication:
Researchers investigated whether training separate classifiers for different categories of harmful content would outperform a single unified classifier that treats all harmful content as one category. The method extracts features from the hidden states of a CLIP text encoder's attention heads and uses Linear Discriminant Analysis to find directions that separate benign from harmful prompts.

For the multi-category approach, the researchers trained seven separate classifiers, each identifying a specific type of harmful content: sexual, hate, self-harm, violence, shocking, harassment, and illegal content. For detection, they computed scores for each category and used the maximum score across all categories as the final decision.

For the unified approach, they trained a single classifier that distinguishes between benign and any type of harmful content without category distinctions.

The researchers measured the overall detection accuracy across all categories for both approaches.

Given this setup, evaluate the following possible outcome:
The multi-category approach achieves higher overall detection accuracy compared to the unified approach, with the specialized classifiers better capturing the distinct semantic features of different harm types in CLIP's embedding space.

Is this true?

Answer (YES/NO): NO